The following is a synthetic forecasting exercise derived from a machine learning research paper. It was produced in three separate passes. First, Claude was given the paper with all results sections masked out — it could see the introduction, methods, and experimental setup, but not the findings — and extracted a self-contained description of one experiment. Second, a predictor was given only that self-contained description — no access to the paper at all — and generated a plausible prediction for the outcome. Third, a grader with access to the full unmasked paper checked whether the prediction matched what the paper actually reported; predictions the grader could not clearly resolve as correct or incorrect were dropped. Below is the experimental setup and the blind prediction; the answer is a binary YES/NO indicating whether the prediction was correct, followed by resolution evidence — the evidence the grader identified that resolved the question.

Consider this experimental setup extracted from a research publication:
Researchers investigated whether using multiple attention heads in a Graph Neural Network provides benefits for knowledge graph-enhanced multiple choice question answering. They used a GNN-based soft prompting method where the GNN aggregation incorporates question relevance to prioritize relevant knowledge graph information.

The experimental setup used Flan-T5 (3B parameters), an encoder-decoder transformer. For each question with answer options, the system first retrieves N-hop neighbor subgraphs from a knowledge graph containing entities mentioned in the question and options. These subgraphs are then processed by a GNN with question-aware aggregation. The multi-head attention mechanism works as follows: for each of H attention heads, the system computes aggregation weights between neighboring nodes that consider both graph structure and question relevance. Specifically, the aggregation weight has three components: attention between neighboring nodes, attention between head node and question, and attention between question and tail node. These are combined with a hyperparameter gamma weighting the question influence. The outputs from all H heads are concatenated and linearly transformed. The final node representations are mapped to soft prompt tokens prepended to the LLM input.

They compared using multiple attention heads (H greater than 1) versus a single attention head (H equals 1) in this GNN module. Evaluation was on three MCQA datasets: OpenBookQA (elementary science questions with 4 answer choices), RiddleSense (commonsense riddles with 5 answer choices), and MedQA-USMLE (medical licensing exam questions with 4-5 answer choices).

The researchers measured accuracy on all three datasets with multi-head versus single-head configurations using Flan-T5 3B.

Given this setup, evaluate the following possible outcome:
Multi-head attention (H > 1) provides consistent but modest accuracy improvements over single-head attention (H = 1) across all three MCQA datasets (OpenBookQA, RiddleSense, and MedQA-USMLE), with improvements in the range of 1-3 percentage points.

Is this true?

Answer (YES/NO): NO